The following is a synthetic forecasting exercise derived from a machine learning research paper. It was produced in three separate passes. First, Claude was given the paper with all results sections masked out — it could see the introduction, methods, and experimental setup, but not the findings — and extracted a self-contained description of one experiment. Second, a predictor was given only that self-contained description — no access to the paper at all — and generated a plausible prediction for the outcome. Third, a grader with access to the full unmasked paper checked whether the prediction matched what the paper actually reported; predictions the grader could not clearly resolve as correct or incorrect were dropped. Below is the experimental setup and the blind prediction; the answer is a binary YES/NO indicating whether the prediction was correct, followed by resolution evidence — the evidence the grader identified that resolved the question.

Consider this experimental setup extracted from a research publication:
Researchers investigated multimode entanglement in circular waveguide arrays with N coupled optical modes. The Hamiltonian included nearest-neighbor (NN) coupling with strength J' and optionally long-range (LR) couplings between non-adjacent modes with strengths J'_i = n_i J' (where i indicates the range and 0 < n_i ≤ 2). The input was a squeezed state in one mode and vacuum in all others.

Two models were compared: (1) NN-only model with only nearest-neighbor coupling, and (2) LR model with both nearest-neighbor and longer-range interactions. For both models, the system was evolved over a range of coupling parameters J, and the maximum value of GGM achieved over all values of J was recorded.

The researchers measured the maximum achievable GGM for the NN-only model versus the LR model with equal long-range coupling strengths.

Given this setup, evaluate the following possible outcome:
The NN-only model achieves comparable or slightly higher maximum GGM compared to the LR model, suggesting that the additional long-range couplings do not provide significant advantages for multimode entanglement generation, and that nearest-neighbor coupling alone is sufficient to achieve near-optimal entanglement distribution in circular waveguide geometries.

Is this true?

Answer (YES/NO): NO